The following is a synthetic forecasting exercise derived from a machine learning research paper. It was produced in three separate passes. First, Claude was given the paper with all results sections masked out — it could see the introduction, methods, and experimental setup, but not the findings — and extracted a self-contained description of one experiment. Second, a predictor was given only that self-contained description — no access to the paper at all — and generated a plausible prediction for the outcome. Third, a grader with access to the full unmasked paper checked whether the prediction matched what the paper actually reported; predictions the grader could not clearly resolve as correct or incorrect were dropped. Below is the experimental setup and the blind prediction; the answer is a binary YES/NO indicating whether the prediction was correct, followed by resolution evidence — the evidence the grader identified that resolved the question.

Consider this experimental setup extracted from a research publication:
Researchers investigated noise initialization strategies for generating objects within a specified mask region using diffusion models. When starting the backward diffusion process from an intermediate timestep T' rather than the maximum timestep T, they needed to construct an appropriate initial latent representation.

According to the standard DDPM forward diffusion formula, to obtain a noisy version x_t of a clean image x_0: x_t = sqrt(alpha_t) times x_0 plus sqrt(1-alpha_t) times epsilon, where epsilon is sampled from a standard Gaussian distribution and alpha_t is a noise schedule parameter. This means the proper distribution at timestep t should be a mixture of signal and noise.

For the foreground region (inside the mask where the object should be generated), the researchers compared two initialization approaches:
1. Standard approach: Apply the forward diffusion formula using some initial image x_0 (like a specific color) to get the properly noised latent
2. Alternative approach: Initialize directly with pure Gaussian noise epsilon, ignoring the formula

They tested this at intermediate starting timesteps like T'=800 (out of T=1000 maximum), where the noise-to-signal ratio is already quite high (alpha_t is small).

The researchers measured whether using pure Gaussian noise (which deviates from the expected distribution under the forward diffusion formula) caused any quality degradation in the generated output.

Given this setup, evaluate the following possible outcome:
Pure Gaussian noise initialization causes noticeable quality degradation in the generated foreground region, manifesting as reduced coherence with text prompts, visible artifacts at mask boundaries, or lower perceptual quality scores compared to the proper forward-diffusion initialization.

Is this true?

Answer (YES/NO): NO